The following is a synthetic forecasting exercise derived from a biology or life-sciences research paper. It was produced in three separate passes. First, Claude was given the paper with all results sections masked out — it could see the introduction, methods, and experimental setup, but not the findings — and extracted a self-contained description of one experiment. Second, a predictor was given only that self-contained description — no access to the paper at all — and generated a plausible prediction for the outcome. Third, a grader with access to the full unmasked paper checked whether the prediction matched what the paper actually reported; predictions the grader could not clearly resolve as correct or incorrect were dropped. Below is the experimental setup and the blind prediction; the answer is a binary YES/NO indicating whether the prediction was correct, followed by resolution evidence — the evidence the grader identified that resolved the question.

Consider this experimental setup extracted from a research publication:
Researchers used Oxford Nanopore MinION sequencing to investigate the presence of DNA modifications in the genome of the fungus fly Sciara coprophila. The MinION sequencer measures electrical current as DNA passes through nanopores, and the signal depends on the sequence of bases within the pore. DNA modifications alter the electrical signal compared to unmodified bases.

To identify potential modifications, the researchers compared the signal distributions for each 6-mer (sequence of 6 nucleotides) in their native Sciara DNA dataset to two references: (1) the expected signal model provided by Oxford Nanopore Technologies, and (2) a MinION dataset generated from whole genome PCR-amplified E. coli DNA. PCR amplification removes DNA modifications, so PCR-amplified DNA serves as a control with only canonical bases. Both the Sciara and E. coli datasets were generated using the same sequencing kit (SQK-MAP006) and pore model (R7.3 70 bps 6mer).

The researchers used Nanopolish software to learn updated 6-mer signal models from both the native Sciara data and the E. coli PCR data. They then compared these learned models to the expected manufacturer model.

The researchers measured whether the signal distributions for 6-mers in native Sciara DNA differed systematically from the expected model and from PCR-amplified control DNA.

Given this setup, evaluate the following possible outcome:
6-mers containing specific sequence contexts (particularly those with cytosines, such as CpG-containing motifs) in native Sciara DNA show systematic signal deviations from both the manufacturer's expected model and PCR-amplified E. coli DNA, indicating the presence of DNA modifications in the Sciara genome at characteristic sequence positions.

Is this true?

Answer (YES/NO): YES